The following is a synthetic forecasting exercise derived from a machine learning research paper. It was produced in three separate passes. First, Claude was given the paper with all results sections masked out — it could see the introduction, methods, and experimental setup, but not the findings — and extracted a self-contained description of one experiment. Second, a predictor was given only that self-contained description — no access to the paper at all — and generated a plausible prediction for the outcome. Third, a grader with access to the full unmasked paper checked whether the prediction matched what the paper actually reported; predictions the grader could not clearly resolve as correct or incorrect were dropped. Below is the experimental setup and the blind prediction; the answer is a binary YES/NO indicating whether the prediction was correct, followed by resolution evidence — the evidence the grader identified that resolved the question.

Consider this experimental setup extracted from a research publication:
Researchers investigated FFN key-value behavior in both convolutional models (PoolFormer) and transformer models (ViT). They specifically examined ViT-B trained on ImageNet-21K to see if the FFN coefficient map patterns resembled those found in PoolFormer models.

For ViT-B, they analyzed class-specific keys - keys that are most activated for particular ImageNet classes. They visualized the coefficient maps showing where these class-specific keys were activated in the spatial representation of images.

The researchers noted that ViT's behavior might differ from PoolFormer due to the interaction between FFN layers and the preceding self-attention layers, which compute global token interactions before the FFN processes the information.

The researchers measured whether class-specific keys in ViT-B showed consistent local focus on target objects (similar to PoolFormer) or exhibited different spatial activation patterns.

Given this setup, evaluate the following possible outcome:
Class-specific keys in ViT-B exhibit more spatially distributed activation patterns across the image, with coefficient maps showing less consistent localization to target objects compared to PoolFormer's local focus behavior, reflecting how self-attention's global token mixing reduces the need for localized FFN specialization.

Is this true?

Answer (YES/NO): NO